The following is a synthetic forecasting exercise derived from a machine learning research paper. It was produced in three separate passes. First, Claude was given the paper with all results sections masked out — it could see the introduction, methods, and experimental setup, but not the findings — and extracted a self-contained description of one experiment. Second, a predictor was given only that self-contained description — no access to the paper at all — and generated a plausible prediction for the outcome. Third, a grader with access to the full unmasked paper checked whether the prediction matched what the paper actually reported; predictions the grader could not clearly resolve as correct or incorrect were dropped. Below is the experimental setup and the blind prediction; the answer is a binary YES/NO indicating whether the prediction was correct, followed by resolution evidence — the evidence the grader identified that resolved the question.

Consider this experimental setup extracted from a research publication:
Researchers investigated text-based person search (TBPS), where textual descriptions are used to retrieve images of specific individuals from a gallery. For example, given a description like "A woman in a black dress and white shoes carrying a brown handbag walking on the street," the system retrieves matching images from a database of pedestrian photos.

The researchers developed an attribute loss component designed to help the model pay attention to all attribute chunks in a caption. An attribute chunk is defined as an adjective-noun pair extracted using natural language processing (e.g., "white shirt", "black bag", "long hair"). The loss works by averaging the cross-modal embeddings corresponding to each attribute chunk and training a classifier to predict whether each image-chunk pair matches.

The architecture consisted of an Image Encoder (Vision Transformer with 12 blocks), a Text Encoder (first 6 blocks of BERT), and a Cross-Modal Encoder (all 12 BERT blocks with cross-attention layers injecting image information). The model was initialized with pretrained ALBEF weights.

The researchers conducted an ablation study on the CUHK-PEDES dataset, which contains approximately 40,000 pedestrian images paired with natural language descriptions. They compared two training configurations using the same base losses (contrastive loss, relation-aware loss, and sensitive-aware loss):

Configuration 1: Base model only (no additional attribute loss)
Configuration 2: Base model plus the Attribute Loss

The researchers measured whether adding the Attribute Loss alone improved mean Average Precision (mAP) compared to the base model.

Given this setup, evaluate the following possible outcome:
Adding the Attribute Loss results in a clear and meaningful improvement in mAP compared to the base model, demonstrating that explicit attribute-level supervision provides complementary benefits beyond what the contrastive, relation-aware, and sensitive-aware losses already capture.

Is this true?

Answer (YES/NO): NO